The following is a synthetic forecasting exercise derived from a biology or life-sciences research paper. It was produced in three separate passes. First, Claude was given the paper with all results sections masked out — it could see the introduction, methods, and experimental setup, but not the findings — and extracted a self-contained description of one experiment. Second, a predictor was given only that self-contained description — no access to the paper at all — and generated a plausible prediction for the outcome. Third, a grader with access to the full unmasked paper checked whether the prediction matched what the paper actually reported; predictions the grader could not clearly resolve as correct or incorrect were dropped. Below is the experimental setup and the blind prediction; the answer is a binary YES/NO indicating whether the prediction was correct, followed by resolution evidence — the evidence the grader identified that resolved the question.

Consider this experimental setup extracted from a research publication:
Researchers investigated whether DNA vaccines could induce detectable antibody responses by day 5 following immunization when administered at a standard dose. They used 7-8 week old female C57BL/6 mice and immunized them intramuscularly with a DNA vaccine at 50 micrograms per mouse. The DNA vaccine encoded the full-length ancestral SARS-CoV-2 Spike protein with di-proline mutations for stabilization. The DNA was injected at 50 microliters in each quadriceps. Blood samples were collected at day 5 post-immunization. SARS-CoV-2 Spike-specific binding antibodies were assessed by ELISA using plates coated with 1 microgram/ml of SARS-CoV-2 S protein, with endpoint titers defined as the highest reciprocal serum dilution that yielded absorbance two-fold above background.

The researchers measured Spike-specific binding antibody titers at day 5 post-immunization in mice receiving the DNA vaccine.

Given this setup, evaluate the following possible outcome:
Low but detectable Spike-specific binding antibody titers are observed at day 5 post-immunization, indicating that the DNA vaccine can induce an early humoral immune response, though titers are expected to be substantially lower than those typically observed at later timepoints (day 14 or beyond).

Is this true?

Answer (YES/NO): NO